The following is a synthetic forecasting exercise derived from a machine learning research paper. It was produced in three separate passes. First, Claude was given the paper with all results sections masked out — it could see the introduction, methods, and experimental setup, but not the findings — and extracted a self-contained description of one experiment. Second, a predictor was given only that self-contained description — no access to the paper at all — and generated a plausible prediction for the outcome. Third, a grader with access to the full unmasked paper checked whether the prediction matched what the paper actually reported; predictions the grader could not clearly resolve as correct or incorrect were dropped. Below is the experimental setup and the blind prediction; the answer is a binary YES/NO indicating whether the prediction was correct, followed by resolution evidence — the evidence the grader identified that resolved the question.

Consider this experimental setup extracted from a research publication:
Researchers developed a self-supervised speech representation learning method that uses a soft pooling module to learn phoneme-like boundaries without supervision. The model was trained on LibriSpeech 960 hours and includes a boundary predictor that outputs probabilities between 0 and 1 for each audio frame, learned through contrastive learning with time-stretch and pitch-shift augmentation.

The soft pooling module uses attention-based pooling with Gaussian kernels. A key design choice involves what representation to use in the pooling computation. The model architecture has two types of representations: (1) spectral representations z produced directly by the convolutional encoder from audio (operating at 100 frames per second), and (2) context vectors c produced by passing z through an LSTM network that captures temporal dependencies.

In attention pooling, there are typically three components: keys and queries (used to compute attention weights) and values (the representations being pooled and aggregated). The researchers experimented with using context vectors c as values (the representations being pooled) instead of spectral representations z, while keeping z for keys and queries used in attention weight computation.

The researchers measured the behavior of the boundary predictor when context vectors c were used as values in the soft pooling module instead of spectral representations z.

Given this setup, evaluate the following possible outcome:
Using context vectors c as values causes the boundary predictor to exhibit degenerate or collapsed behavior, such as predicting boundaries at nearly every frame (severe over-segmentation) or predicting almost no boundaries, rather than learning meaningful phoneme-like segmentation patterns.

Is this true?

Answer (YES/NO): YES